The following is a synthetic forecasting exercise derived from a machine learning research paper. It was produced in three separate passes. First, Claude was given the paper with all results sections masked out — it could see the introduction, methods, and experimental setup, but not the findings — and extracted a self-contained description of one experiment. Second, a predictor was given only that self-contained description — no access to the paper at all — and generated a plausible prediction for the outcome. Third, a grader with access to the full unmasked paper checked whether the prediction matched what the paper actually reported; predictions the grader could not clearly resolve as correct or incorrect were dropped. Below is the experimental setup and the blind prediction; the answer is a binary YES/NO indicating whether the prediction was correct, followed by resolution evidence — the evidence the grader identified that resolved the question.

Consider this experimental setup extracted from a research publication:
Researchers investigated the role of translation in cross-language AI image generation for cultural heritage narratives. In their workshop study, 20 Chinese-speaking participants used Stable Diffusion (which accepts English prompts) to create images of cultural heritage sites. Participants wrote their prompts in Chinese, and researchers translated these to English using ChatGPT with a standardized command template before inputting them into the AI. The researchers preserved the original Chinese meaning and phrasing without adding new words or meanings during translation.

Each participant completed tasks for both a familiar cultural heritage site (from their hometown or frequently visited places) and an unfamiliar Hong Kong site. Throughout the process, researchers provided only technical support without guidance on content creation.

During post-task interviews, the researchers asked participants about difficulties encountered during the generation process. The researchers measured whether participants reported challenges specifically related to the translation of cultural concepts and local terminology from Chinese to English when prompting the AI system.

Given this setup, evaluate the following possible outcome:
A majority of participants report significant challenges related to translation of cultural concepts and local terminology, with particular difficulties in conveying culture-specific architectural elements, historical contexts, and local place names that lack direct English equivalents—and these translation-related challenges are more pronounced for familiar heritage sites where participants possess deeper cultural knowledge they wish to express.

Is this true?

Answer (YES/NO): NO